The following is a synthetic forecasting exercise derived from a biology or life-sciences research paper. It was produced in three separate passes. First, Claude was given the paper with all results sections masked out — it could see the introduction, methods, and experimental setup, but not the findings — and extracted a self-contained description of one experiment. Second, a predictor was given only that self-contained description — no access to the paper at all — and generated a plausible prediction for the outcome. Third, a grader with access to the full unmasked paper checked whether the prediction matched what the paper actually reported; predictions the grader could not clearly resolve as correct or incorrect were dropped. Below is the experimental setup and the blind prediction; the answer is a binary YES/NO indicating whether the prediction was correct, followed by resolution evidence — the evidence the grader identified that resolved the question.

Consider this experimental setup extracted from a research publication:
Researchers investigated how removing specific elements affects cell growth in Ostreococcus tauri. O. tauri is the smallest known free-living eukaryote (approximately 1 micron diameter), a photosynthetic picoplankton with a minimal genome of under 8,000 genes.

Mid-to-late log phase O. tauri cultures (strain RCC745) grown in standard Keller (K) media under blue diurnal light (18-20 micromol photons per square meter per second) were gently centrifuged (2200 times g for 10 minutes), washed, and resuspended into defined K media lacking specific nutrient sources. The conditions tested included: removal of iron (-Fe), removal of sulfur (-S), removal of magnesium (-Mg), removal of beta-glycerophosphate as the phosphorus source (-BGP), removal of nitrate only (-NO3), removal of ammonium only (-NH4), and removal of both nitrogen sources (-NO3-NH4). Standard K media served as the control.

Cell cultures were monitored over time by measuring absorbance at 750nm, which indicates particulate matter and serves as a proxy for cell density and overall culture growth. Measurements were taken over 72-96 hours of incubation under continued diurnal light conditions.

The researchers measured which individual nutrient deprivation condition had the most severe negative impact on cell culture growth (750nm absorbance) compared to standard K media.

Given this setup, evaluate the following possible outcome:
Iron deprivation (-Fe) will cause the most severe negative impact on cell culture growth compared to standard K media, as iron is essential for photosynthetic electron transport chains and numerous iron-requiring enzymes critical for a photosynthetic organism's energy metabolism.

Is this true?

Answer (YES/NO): NO